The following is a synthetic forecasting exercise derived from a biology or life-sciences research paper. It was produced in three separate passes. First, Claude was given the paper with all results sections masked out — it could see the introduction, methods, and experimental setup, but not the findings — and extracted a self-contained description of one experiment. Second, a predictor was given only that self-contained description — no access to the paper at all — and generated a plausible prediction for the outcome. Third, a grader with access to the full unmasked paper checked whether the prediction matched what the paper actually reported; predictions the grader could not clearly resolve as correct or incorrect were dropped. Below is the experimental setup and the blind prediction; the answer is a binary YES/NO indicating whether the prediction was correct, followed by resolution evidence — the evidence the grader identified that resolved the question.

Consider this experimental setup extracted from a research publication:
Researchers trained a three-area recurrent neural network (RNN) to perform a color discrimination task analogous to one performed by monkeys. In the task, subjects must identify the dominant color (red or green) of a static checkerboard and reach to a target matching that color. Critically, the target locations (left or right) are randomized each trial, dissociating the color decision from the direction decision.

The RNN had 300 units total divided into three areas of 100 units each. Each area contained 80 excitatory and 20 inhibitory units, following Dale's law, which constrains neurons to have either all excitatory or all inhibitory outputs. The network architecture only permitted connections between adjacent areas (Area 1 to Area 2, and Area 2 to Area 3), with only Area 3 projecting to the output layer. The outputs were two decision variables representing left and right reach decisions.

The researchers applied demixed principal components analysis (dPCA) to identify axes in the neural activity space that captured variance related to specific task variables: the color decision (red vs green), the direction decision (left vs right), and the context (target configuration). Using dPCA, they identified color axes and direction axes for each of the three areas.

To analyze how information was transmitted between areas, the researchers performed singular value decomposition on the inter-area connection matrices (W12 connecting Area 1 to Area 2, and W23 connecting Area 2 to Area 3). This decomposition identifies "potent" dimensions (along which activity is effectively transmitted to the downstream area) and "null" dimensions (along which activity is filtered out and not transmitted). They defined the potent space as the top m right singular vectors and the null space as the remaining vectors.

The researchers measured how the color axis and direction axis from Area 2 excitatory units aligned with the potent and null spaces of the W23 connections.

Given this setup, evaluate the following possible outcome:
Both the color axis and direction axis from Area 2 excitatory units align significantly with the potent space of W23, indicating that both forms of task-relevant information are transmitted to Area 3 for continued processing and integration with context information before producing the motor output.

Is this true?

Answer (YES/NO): NO